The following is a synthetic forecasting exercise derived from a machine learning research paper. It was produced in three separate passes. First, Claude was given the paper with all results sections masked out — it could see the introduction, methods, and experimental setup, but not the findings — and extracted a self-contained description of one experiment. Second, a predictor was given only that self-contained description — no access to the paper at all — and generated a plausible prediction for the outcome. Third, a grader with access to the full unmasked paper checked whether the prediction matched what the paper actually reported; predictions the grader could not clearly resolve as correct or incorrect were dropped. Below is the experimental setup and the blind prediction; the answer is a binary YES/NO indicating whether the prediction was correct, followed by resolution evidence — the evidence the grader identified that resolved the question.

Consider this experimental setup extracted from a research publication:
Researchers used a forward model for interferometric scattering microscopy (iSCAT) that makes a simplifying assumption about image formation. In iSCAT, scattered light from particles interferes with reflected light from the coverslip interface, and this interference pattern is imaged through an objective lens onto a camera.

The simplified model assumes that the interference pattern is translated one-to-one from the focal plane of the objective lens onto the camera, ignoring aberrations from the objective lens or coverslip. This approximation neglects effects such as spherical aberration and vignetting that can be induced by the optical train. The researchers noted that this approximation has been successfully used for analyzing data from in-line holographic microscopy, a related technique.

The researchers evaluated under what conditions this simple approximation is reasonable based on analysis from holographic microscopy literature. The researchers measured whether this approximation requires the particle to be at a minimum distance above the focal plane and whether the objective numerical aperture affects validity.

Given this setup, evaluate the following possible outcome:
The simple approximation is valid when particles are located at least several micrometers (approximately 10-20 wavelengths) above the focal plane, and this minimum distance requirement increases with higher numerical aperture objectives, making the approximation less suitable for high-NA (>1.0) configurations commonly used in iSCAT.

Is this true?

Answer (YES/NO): NO